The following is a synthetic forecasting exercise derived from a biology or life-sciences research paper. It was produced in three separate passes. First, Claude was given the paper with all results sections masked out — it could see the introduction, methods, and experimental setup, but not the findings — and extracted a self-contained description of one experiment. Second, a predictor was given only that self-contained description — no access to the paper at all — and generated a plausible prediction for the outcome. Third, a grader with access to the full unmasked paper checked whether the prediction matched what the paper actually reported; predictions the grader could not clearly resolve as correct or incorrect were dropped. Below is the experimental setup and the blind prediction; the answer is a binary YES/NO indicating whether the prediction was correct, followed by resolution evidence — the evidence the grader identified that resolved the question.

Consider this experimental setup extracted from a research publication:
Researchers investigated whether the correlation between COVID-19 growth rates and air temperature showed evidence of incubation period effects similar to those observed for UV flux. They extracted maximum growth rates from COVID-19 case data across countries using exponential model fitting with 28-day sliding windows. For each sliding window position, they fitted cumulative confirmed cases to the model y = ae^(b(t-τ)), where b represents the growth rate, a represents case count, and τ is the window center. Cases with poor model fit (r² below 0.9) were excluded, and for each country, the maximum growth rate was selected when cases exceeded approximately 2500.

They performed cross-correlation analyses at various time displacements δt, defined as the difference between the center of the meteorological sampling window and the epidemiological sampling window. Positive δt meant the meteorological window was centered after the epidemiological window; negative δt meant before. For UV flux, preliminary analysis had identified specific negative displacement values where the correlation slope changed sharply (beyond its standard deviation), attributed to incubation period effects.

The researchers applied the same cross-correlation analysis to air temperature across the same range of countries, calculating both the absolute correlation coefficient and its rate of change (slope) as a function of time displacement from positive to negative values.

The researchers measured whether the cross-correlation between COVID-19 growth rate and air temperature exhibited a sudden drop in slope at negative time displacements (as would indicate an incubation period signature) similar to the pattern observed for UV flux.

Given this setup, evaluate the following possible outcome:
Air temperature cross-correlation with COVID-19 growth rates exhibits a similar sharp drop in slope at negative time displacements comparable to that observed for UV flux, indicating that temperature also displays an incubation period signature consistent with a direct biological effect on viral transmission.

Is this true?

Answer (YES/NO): NO